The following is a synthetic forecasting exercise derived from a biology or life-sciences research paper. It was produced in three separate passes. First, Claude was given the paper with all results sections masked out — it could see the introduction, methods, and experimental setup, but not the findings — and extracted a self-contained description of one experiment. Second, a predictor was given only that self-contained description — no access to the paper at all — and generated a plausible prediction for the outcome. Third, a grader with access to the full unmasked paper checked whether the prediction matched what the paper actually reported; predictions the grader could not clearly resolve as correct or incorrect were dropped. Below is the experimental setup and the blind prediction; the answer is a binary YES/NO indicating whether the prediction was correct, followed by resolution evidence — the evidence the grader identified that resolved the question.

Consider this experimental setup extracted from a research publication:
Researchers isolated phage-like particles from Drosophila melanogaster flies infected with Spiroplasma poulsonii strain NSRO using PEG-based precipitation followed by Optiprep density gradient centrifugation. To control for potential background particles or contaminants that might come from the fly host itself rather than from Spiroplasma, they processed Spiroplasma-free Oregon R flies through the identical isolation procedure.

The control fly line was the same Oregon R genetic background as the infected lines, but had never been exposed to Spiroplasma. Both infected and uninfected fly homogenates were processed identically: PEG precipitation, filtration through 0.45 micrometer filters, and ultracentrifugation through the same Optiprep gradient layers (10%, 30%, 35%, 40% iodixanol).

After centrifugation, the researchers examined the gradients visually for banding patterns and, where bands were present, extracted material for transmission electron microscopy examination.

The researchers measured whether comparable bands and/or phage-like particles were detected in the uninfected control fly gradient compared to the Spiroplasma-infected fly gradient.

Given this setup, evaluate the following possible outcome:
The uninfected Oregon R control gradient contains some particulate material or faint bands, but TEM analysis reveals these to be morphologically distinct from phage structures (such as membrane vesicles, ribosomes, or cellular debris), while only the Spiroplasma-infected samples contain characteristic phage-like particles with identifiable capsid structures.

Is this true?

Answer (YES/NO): NO